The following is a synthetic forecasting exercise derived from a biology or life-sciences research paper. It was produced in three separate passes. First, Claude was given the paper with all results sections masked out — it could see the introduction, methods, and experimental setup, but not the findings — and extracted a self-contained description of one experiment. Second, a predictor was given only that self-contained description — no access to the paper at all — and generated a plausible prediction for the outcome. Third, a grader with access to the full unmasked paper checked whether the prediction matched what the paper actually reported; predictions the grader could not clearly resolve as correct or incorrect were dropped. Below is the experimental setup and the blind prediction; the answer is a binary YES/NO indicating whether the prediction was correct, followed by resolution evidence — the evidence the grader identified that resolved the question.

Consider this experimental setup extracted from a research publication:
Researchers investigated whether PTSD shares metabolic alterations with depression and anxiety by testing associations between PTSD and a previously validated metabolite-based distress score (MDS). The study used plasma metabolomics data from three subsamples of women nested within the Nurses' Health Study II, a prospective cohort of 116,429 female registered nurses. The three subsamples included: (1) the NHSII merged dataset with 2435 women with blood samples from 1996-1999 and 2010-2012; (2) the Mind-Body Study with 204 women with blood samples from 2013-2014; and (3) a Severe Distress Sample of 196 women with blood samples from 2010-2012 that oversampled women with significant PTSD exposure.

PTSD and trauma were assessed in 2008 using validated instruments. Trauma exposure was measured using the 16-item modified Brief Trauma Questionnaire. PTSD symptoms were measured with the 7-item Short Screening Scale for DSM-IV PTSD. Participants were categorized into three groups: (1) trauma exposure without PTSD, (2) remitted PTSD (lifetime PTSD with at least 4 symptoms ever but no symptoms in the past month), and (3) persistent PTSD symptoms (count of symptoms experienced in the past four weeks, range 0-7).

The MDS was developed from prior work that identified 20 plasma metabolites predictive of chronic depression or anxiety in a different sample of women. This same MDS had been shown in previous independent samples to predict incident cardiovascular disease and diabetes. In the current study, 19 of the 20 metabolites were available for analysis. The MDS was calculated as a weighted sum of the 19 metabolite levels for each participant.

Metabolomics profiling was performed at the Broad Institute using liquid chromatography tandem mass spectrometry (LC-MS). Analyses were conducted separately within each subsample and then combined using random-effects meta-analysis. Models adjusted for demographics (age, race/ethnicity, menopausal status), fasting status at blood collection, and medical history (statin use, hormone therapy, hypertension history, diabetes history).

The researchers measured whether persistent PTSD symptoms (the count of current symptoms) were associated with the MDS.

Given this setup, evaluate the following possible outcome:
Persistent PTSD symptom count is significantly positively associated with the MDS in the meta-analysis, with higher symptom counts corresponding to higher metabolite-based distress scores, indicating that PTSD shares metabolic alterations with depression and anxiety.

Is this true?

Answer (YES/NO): YES